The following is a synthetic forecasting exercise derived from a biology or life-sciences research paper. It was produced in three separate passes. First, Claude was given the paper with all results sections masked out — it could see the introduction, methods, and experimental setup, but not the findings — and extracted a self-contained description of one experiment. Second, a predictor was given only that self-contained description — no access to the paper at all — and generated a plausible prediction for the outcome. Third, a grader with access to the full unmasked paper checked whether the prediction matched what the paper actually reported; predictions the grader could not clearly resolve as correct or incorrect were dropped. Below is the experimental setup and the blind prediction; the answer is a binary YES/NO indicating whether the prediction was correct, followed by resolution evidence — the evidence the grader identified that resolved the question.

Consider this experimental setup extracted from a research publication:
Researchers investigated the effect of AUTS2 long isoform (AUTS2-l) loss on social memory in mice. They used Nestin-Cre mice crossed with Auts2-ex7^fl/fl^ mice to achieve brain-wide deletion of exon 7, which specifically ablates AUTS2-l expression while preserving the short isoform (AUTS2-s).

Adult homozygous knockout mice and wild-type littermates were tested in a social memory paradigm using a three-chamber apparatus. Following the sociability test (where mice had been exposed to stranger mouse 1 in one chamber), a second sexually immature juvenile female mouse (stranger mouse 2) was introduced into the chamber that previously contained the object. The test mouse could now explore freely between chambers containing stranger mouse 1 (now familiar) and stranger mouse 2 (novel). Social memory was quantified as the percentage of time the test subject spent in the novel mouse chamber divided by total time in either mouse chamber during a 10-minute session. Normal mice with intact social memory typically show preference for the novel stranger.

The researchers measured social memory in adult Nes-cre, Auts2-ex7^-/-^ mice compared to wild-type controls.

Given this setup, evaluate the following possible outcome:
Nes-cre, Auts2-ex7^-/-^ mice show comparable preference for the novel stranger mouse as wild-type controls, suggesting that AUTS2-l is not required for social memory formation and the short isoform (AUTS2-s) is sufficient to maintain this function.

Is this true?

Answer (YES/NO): YES